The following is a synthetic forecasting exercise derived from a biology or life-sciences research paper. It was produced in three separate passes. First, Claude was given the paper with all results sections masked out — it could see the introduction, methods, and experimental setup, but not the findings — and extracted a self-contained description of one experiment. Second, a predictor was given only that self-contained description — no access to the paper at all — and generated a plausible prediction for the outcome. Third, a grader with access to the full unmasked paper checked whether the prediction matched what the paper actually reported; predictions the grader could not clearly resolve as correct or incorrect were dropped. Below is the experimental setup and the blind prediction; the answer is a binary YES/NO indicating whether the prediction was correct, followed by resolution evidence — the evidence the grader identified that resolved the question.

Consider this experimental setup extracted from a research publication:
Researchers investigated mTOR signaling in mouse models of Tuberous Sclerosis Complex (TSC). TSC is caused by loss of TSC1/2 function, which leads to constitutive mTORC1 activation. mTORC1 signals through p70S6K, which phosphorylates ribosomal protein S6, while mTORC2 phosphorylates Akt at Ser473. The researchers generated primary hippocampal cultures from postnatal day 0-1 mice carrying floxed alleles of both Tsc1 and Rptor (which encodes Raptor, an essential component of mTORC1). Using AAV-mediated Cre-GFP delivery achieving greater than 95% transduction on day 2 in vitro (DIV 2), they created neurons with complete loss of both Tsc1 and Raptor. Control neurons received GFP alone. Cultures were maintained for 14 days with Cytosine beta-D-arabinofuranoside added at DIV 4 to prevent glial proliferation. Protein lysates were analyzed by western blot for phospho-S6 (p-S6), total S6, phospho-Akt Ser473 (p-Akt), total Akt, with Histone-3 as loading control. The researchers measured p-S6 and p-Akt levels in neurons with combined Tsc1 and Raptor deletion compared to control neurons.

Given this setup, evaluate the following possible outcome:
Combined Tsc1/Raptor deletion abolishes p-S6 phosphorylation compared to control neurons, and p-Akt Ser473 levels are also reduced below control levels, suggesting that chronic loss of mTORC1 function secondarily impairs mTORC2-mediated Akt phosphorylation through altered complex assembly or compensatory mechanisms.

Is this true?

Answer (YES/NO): NO